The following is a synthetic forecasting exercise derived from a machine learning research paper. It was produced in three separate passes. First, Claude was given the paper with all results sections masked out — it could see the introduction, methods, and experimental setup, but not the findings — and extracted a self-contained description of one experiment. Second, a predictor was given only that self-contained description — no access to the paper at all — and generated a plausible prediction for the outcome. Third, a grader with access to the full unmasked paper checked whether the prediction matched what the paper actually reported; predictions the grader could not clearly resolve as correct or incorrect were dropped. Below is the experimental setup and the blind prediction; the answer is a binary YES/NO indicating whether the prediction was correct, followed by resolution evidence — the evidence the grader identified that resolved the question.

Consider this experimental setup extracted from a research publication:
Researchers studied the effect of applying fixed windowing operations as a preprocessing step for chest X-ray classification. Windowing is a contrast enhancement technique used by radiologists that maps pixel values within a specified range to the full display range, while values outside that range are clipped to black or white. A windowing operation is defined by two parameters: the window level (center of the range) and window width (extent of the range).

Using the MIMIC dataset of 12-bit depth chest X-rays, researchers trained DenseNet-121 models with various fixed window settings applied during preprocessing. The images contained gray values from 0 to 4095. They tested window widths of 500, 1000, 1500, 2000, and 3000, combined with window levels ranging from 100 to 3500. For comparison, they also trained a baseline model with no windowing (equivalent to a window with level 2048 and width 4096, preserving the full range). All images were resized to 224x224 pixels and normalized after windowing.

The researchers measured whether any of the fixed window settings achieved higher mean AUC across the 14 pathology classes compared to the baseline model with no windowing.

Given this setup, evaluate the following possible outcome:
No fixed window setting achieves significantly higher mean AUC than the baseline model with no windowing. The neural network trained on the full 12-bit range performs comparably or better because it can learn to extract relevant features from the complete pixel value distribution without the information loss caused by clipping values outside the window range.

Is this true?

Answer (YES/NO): NO